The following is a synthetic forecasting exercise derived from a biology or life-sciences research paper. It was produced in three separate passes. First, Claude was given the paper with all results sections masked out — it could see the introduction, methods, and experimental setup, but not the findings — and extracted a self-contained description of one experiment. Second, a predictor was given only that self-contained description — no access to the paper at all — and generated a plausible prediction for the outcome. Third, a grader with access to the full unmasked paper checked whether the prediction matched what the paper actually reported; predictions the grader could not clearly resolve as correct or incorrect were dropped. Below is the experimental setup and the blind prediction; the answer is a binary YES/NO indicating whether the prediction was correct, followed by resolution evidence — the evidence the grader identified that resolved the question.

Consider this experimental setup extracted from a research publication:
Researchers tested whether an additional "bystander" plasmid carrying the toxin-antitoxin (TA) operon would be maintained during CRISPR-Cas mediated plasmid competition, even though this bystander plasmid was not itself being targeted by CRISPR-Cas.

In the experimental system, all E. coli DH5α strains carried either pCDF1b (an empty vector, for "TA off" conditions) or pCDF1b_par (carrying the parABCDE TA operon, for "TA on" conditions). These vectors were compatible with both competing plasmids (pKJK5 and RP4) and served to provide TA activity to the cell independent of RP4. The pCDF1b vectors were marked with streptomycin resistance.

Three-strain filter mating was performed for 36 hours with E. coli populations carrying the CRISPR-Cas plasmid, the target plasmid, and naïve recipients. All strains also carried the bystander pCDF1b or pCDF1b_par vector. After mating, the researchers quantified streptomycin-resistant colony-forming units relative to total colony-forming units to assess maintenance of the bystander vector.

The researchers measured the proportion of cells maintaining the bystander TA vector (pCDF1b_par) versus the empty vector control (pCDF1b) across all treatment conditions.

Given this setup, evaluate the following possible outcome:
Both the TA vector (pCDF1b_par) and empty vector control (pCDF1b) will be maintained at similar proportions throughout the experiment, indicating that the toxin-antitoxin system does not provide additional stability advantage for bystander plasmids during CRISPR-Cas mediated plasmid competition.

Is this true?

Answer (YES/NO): YES